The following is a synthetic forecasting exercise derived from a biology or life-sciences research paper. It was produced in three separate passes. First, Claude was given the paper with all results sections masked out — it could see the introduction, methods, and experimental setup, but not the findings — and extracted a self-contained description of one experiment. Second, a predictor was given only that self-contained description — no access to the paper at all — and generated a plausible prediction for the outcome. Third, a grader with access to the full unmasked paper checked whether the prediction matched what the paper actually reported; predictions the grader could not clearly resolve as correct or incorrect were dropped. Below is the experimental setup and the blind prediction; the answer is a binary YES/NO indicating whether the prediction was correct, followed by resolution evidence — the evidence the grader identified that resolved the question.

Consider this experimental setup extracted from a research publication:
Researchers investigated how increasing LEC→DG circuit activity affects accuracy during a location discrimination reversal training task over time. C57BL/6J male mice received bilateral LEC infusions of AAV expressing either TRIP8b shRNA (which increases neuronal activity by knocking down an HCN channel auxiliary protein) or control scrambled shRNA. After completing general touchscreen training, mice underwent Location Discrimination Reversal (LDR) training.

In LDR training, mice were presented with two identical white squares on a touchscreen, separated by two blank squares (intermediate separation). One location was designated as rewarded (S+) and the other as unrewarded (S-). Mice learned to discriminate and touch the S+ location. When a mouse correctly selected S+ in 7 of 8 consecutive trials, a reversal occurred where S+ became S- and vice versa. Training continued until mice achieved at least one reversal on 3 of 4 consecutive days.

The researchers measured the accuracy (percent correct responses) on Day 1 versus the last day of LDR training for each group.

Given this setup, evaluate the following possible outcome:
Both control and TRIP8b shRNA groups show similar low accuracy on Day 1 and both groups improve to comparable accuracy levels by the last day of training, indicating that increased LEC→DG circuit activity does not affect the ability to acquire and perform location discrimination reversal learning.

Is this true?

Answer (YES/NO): NO